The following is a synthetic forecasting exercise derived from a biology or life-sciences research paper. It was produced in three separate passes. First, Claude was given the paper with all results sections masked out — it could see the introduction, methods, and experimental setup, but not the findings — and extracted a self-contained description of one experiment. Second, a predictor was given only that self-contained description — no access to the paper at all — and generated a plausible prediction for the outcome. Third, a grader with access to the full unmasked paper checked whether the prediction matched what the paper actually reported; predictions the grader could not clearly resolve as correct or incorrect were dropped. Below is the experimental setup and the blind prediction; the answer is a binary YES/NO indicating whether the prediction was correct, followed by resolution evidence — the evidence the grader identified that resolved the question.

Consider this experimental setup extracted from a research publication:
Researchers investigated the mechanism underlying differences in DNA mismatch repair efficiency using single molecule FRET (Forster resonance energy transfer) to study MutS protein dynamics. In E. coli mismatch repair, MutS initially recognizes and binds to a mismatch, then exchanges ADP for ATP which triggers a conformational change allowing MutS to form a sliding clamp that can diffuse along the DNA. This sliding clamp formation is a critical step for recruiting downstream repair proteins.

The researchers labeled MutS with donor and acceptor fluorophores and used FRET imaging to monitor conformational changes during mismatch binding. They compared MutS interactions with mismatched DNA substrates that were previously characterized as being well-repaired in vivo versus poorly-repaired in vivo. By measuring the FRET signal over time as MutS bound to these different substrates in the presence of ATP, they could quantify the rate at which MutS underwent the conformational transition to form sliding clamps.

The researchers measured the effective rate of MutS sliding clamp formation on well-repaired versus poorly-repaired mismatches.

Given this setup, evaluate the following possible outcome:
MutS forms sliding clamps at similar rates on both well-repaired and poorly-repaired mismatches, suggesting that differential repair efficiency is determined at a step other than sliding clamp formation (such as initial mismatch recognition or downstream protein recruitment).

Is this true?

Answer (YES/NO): NO